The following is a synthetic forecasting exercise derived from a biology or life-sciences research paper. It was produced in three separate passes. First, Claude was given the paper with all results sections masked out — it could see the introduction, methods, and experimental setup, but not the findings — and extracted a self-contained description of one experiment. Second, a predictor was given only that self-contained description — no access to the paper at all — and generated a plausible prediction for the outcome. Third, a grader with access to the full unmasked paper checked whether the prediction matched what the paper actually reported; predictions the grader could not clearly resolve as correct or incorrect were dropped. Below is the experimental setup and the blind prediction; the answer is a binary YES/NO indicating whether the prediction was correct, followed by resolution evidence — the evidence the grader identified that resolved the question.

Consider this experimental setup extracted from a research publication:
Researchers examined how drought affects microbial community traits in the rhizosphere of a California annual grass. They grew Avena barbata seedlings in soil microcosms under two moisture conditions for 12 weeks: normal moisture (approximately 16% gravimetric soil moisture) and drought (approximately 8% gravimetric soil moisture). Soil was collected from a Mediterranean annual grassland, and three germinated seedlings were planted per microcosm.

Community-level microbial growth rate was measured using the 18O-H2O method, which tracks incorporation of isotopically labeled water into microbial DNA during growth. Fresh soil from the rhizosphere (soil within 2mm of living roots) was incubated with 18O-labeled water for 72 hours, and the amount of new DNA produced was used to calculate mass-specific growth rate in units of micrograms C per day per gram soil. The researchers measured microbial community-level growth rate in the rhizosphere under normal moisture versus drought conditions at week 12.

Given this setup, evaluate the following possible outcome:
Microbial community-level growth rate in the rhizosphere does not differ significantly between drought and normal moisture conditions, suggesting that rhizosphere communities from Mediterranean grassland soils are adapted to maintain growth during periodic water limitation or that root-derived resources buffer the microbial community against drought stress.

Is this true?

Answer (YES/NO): NO